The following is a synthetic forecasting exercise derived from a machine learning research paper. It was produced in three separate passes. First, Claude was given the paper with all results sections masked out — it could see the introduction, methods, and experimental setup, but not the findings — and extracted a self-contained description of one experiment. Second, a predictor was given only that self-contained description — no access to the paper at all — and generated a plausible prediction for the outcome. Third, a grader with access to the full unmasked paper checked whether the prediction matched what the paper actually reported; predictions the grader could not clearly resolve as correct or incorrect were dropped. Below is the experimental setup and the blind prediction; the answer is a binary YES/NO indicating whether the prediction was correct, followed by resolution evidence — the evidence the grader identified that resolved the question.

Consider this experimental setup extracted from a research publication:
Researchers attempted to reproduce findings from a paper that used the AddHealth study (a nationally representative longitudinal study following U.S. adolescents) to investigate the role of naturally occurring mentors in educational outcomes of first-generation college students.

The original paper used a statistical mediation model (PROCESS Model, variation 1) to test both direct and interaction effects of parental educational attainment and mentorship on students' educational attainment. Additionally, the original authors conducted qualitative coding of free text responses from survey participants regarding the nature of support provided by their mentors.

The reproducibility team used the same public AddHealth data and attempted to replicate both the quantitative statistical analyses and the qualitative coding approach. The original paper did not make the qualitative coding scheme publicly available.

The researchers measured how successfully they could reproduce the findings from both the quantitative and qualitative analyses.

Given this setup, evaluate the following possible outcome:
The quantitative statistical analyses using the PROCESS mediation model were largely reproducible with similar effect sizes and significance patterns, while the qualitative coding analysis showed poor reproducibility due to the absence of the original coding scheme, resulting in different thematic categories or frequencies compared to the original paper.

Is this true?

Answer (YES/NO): NO